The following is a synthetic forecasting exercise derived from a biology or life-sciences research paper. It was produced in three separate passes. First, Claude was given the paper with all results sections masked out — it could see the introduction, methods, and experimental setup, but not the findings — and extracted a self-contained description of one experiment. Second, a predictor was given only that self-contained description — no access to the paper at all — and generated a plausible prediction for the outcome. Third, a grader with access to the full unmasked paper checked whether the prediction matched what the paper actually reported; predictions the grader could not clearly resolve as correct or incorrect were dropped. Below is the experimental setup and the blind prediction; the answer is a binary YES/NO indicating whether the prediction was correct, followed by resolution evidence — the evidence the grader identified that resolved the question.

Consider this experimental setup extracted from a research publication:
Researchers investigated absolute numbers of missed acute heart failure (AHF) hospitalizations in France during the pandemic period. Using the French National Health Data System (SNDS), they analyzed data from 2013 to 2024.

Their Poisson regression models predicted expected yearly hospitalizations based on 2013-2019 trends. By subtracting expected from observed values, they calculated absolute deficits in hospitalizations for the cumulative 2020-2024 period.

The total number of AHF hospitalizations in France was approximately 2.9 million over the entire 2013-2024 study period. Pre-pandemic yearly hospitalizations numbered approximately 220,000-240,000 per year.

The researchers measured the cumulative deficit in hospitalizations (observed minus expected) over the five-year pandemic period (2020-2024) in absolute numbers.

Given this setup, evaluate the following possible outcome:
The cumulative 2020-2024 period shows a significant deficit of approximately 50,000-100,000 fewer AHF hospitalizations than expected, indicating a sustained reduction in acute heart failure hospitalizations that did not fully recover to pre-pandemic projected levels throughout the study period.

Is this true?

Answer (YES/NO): NO